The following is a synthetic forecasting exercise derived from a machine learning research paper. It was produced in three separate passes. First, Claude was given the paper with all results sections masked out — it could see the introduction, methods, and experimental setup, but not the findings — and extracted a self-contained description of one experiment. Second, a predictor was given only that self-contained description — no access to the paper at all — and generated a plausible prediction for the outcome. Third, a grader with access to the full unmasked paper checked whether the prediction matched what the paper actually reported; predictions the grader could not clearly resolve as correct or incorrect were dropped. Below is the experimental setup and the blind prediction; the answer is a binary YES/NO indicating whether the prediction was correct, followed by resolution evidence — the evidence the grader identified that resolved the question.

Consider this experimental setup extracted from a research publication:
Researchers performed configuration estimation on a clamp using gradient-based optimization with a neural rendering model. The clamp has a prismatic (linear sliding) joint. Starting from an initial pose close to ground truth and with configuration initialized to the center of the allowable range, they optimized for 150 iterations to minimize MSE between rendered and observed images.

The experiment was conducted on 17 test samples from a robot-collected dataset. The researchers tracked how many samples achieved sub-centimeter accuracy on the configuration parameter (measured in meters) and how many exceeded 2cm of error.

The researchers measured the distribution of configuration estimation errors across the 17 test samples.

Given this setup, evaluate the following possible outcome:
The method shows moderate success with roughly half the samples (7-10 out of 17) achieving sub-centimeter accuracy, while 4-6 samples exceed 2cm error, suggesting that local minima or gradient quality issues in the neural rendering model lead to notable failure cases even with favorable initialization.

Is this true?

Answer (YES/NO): NO